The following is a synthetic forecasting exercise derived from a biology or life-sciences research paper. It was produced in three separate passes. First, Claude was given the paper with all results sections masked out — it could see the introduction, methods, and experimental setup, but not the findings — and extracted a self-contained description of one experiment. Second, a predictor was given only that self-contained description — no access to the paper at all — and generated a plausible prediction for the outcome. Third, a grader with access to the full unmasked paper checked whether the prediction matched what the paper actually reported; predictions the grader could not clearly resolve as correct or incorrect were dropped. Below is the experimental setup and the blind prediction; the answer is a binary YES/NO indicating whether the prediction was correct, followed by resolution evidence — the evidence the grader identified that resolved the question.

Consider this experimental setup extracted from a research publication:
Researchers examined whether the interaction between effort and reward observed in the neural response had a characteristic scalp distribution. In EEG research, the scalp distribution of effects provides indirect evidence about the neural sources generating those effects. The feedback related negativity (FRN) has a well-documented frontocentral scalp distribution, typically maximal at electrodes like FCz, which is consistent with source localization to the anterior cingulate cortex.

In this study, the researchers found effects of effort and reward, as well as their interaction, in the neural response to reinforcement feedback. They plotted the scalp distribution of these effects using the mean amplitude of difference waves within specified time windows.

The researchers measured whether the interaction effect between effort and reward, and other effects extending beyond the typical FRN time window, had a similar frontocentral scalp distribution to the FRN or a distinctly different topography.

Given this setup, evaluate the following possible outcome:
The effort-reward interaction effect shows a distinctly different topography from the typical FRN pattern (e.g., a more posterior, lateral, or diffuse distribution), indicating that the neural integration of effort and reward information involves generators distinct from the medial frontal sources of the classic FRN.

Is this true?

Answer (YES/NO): NO